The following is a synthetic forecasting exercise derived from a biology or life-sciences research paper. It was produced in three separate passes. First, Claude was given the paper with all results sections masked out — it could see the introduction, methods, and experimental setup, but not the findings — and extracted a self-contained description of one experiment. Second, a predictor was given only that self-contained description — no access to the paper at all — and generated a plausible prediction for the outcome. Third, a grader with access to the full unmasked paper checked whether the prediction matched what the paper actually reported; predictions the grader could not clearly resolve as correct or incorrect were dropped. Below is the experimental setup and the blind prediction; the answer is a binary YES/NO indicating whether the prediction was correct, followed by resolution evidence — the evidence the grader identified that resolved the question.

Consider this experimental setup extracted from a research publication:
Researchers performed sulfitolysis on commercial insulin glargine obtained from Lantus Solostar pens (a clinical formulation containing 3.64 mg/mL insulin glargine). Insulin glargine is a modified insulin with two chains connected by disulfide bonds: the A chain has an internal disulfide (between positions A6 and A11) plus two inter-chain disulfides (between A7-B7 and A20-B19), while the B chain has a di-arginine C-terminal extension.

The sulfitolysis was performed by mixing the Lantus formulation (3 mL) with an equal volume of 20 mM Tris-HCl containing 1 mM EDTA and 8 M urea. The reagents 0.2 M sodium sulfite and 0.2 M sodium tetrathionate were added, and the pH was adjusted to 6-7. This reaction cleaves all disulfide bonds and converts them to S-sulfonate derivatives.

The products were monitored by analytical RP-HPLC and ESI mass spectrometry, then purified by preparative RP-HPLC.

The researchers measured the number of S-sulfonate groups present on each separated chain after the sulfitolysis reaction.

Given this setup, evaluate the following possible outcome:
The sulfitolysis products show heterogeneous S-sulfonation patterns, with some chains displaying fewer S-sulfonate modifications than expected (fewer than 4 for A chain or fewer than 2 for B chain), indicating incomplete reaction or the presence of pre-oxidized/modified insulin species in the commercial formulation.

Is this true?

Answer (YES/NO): NO